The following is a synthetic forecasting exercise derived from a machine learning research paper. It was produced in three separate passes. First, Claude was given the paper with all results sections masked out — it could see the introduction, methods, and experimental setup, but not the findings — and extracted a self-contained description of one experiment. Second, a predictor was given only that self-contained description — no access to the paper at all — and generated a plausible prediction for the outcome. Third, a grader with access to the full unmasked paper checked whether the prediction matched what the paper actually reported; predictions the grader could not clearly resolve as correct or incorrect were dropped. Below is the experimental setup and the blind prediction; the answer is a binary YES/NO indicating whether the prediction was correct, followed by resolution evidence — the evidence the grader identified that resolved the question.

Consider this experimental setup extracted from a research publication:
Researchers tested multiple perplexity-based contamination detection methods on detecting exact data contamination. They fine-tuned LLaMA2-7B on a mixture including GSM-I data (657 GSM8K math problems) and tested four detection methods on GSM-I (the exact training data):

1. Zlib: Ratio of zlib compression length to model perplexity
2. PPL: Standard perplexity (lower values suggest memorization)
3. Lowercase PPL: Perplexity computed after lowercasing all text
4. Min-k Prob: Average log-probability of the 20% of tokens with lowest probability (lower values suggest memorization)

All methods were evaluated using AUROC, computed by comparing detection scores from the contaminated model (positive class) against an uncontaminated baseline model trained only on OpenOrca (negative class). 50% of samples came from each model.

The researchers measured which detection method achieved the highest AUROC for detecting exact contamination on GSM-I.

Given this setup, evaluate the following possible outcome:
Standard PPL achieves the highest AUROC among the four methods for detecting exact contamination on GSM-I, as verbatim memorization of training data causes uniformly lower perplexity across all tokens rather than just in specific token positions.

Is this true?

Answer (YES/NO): NO